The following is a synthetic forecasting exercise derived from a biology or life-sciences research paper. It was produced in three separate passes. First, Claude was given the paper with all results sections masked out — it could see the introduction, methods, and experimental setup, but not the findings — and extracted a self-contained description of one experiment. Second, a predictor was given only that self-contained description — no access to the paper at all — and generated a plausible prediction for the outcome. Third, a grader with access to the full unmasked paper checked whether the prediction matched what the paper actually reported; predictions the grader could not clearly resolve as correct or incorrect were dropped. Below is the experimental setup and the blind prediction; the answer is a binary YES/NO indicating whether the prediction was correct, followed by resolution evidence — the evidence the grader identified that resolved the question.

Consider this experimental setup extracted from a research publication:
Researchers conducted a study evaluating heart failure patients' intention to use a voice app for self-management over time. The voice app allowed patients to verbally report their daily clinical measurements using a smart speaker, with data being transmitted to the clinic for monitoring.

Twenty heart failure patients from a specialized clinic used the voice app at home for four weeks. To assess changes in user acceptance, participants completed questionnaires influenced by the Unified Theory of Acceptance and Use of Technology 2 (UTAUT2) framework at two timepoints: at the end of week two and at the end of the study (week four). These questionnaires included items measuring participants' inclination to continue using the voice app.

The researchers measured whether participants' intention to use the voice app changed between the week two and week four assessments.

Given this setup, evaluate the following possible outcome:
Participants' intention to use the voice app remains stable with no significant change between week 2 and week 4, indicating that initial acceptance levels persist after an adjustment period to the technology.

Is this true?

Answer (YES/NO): NO